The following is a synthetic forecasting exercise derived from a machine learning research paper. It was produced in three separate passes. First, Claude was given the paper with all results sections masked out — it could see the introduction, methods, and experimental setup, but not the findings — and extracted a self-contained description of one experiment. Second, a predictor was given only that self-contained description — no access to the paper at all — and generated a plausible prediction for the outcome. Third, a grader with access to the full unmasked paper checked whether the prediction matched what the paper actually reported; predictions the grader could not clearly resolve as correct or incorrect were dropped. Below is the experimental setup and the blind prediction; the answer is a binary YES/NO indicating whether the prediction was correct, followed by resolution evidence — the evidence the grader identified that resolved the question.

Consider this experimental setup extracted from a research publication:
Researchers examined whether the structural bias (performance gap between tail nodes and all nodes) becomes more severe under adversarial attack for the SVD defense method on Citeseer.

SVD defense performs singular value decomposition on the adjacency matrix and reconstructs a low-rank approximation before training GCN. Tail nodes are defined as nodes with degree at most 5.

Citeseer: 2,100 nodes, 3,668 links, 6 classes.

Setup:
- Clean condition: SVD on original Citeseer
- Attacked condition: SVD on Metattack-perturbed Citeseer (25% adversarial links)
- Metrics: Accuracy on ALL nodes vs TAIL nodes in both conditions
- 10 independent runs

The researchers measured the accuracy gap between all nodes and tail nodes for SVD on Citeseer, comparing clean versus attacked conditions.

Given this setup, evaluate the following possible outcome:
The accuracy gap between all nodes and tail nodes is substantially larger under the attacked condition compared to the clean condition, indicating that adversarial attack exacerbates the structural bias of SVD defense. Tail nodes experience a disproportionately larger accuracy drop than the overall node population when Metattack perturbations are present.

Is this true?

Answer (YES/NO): YES